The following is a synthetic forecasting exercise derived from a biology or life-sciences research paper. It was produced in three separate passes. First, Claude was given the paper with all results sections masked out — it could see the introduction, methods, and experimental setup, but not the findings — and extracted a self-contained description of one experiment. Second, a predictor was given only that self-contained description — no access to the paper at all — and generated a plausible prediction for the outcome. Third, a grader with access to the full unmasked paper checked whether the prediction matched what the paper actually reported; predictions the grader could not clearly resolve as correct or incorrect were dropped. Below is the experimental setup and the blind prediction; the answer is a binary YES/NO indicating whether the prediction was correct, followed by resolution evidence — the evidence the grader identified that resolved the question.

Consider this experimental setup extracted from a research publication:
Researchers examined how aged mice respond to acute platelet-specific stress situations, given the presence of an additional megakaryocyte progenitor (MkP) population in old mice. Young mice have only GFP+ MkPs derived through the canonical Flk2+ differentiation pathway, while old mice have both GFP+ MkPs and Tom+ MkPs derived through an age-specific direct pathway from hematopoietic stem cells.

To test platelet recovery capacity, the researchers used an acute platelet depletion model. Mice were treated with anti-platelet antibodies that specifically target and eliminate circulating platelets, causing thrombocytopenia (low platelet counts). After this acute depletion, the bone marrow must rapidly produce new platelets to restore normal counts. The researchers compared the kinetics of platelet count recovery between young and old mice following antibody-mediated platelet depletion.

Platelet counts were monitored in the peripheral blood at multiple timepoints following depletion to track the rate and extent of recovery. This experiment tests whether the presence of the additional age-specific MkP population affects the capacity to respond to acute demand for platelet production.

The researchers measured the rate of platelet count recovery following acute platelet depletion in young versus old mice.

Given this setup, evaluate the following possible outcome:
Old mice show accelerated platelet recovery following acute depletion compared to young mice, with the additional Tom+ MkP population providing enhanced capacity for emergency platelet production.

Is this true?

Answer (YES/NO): YES